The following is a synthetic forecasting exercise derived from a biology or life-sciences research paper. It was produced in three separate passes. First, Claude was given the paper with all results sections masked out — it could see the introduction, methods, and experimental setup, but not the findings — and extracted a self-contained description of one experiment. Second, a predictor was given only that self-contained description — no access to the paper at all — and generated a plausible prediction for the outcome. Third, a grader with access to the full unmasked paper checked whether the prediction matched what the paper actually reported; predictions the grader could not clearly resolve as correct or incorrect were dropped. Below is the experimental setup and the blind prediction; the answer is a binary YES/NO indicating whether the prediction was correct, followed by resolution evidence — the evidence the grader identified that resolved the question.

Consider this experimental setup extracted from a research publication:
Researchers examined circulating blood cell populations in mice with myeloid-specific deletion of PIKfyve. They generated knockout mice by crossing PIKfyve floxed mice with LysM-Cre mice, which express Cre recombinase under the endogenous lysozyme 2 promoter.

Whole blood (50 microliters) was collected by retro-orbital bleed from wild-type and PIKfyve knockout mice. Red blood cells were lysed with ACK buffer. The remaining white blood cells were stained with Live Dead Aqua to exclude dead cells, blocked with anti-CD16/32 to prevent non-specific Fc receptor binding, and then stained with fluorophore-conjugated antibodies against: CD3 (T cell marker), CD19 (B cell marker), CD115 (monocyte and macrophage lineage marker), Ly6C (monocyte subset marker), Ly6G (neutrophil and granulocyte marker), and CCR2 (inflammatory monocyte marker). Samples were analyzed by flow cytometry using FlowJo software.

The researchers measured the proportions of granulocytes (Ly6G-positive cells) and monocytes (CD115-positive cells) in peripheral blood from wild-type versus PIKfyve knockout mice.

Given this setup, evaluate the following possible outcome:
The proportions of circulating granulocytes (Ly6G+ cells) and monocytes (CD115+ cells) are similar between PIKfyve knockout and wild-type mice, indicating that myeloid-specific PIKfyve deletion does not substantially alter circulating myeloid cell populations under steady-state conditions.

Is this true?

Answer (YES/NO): NO